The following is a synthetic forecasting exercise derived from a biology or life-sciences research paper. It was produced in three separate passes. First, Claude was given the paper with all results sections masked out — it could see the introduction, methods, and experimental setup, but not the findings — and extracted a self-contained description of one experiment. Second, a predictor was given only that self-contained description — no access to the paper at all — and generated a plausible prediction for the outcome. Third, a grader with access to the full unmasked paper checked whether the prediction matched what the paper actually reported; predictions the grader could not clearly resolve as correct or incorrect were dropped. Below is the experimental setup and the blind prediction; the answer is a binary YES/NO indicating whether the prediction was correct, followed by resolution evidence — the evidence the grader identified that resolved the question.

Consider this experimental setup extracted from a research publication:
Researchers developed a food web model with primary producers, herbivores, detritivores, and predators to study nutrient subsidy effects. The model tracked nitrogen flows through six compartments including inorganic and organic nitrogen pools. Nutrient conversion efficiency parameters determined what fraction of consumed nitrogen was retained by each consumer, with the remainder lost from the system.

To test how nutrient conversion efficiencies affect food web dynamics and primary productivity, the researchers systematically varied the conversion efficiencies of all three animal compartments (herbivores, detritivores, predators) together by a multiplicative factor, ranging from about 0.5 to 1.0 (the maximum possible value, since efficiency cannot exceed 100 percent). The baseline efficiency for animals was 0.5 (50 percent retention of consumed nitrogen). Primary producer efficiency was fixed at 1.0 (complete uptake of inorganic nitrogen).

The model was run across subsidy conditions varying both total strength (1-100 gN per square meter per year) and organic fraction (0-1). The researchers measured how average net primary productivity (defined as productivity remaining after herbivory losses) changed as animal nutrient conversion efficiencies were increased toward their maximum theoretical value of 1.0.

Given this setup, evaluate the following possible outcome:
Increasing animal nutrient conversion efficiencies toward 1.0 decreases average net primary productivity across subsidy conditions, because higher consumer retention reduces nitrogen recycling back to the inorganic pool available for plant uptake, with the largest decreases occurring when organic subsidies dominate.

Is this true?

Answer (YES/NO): NO